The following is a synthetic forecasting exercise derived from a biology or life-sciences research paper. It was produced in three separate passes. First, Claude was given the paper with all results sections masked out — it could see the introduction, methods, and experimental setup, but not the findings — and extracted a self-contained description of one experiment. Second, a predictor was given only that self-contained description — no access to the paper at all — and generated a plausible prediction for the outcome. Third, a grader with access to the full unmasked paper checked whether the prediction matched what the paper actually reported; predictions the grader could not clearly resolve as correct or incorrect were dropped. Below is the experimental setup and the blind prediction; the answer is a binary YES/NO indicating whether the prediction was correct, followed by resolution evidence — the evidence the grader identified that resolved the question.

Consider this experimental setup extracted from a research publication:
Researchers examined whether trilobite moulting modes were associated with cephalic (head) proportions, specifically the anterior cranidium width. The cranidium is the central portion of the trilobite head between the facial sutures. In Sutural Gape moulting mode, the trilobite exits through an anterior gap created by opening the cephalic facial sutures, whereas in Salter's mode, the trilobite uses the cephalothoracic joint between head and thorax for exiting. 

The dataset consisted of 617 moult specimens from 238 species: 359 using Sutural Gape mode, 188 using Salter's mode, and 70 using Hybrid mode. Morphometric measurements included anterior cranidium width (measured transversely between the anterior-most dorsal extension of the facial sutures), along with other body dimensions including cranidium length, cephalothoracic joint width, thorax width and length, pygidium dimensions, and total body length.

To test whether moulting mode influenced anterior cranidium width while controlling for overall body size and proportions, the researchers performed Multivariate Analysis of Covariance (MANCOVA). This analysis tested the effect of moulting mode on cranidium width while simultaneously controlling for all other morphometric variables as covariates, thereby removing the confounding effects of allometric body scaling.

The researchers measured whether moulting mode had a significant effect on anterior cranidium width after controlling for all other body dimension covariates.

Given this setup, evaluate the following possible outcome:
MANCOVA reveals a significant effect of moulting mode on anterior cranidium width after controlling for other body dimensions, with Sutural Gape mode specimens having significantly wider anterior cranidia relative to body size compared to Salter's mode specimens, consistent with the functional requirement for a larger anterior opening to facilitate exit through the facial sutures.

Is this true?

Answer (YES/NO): NO